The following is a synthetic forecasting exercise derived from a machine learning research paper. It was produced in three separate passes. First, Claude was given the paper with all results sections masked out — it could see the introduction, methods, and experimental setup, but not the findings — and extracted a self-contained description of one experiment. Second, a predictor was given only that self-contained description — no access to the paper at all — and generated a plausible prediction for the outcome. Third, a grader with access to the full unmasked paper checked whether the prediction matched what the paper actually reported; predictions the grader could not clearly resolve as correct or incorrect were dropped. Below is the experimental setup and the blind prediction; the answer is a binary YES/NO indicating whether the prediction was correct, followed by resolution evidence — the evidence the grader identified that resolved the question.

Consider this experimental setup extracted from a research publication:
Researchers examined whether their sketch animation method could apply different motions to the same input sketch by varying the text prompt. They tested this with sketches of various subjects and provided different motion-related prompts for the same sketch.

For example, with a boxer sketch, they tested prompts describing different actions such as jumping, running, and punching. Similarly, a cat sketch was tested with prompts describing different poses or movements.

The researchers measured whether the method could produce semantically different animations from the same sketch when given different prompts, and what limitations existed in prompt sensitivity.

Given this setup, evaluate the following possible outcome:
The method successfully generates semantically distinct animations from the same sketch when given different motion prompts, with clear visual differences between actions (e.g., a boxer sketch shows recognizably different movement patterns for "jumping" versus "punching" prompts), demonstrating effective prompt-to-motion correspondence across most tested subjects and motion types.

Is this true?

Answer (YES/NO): YES